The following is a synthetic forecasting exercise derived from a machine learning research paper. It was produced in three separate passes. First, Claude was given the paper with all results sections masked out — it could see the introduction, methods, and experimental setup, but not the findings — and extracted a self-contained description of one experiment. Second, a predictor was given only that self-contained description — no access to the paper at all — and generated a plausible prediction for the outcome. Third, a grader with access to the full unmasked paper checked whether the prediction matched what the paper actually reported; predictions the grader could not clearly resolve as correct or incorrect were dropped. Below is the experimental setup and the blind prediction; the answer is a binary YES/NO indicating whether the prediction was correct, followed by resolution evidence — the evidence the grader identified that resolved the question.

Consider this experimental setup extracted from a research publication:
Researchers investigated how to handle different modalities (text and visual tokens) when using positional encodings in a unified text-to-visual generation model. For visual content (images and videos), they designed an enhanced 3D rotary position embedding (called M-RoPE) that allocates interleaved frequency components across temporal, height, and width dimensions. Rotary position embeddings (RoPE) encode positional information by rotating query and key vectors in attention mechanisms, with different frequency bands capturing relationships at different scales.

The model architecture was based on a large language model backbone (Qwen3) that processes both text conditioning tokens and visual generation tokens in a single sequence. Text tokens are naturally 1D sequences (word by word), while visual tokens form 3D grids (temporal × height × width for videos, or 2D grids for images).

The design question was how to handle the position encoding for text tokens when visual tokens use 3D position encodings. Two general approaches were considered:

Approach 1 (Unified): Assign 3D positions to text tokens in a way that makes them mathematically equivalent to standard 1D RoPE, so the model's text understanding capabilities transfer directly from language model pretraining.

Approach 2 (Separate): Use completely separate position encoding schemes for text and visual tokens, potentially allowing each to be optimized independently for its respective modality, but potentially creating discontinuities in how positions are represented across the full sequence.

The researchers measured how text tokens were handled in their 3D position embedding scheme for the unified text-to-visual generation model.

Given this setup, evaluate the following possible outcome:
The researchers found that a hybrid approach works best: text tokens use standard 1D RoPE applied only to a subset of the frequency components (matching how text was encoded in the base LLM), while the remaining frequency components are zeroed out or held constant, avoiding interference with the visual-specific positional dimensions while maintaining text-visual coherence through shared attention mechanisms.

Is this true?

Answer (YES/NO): NO